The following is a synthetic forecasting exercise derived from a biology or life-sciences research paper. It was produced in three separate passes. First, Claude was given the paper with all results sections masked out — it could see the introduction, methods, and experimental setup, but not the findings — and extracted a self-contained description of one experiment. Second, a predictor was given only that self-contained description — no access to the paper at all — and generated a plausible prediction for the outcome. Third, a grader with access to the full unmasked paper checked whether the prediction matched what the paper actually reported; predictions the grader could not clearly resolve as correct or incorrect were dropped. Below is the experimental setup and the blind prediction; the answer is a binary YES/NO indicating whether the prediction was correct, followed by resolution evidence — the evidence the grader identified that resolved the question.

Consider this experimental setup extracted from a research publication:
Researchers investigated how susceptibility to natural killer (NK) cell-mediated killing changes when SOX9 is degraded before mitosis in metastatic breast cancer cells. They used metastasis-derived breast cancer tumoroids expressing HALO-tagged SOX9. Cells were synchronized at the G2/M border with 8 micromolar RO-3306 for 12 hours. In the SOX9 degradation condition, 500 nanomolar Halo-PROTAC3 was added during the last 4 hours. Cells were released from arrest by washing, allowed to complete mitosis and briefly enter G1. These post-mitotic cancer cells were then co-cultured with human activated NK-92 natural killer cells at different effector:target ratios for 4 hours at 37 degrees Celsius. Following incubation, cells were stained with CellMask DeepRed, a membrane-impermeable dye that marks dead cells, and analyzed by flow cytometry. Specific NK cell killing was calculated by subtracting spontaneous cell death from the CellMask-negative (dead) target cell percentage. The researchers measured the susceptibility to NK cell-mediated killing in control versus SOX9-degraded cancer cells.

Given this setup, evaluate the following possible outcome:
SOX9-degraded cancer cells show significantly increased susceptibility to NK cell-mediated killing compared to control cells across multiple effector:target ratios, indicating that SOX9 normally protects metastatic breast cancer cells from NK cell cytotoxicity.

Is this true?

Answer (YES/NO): YES